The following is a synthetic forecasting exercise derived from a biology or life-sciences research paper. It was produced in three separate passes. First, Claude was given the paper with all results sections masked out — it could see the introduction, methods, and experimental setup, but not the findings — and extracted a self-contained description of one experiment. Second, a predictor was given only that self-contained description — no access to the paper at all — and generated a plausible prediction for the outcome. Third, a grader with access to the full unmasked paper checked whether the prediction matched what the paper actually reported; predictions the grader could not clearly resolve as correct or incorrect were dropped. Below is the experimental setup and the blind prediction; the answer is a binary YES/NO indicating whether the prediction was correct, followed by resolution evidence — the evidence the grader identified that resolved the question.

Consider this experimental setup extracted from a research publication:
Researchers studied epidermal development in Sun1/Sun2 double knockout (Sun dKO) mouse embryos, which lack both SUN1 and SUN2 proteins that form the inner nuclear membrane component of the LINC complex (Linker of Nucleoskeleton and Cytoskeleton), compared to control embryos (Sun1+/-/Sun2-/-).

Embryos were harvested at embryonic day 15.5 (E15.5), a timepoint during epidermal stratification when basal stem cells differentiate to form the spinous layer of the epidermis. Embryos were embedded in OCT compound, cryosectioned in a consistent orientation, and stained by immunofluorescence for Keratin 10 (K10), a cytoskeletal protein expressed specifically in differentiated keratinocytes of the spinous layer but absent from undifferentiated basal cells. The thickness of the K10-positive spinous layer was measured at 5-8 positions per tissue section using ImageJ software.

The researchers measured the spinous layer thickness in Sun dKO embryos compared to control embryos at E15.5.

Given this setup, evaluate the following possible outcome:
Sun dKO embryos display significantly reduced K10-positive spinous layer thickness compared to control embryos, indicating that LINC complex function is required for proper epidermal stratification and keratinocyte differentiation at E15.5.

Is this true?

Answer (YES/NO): NO